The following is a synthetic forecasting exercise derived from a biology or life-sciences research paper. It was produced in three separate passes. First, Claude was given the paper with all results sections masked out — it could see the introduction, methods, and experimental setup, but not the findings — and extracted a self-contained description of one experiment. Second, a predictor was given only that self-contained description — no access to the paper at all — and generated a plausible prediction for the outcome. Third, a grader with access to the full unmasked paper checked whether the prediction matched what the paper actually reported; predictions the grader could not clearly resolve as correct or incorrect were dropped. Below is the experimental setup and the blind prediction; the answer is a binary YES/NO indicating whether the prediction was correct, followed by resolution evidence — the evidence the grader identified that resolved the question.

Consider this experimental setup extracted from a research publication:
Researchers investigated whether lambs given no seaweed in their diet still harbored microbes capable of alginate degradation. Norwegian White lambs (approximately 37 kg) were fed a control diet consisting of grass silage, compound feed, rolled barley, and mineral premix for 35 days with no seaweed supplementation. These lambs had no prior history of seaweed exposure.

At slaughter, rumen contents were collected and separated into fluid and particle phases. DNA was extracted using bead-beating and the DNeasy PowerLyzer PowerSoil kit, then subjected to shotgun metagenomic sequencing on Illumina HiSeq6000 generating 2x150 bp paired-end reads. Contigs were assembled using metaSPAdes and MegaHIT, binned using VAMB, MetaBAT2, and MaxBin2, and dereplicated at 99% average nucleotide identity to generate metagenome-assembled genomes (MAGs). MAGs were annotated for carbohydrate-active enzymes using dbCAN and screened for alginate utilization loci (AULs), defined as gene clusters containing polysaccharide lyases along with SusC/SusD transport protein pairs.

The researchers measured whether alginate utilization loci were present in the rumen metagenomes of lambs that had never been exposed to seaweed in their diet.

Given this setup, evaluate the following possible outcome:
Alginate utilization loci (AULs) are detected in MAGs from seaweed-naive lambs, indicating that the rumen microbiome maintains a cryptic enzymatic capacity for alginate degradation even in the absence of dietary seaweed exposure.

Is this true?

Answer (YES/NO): YES